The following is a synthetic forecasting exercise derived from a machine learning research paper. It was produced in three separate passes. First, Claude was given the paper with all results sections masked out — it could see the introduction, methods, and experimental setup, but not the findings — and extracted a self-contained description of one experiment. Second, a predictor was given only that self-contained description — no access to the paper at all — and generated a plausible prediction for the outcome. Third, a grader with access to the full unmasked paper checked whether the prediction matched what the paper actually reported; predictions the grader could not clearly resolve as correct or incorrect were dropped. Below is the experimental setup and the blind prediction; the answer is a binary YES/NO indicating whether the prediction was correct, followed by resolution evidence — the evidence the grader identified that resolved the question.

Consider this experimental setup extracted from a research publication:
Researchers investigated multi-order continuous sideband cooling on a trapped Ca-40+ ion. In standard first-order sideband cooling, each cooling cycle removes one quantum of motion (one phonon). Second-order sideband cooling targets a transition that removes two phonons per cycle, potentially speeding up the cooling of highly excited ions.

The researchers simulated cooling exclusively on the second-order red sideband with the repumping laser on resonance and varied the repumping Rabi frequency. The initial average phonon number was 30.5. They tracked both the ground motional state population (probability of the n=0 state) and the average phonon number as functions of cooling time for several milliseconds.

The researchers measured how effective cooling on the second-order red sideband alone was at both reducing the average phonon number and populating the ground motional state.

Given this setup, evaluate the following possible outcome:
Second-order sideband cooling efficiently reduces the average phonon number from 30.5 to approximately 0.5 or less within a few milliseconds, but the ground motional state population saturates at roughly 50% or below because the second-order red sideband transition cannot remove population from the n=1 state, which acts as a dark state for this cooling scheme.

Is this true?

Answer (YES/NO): NO